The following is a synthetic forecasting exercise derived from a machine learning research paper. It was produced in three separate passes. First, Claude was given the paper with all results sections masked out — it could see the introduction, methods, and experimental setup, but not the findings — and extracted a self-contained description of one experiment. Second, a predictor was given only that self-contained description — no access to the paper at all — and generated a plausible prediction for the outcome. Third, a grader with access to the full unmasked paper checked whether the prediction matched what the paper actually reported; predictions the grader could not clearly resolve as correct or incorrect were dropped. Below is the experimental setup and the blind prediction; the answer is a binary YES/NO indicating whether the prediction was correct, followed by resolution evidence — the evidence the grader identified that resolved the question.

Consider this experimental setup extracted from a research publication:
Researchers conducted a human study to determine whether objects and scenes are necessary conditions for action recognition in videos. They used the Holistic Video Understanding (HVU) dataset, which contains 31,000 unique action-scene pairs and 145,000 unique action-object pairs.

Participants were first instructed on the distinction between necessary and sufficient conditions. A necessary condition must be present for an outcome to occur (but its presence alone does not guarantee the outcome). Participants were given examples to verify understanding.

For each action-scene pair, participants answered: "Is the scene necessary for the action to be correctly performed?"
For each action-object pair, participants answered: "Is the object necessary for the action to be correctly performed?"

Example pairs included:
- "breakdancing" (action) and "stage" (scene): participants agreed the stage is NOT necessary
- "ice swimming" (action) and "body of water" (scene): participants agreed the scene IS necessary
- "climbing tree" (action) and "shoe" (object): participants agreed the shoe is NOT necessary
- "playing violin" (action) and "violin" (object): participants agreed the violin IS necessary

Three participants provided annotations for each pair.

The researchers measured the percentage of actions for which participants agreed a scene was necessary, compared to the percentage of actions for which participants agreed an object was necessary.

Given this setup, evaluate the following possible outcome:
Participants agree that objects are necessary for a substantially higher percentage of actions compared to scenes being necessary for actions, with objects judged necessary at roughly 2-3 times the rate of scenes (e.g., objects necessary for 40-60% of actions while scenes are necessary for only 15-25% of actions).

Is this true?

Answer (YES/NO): NO